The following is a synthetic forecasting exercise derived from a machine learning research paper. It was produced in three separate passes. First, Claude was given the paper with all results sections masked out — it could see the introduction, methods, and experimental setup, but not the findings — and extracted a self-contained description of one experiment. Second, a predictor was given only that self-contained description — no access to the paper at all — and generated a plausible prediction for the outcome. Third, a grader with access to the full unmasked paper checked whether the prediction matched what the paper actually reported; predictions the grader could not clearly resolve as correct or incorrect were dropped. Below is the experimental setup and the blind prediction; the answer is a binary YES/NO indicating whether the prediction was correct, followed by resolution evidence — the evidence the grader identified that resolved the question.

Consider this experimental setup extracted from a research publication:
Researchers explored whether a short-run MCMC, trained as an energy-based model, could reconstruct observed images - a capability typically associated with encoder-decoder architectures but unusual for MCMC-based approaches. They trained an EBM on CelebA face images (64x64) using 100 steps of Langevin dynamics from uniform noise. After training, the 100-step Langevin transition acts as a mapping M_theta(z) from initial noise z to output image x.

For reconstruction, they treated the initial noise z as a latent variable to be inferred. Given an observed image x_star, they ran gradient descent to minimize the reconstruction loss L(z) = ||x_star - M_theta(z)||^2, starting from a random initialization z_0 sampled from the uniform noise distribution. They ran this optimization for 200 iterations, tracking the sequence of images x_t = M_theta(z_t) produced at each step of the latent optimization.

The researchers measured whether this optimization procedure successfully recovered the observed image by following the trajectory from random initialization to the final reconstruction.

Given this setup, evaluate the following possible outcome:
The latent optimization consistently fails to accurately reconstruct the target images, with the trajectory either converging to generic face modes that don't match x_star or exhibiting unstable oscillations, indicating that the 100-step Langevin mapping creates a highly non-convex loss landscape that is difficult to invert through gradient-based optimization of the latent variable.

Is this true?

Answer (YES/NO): NO